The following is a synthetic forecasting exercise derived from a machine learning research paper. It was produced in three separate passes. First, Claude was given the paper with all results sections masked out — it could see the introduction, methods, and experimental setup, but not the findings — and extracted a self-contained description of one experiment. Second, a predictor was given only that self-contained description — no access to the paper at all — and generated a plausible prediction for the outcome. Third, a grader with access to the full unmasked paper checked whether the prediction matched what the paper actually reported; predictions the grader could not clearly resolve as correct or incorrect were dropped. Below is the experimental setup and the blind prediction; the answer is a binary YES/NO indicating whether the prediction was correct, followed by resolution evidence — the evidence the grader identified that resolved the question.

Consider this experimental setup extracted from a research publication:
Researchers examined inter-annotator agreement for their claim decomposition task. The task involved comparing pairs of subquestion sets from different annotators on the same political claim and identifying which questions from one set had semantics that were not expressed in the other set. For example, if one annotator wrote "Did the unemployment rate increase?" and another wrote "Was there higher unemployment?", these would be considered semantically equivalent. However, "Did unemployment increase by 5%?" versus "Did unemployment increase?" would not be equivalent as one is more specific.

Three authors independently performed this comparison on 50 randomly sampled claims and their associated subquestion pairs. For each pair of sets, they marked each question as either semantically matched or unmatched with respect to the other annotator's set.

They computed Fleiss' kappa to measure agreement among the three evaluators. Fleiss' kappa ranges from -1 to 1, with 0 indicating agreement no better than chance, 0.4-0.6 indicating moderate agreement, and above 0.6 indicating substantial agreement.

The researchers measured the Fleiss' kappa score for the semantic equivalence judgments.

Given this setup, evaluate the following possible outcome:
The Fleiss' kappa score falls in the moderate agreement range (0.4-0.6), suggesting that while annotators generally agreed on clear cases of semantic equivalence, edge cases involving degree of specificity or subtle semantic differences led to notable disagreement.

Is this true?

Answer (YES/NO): YES